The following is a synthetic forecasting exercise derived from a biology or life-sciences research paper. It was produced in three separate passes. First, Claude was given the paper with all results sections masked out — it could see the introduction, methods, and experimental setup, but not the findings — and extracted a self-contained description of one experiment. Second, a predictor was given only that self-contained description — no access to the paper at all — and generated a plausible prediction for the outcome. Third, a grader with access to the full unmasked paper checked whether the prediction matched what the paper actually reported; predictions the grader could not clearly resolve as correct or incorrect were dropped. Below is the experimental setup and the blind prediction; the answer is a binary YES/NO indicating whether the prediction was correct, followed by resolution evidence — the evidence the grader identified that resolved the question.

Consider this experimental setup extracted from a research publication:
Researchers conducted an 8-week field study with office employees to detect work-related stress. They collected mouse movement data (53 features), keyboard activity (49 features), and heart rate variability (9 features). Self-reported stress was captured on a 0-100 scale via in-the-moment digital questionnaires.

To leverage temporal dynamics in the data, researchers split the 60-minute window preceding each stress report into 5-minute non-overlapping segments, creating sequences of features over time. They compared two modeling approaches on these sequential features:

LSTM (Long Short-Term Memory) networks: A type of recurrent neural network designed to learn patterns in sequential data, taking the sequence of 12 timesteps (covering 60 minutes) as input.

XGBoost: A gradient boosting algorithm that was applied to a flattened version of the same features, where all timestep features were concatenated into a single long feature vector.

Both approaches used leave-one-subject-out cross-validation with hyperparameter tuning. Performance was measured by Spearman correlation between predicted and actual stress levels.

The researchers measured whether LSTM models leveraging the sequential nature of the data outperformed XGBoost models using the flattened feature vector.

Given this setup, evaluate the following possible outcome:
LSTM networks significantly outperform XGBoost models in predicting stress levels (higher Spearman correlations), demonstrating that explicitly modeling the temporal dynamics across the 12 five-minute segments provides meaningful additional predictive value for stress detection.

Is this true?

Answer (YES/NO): NO